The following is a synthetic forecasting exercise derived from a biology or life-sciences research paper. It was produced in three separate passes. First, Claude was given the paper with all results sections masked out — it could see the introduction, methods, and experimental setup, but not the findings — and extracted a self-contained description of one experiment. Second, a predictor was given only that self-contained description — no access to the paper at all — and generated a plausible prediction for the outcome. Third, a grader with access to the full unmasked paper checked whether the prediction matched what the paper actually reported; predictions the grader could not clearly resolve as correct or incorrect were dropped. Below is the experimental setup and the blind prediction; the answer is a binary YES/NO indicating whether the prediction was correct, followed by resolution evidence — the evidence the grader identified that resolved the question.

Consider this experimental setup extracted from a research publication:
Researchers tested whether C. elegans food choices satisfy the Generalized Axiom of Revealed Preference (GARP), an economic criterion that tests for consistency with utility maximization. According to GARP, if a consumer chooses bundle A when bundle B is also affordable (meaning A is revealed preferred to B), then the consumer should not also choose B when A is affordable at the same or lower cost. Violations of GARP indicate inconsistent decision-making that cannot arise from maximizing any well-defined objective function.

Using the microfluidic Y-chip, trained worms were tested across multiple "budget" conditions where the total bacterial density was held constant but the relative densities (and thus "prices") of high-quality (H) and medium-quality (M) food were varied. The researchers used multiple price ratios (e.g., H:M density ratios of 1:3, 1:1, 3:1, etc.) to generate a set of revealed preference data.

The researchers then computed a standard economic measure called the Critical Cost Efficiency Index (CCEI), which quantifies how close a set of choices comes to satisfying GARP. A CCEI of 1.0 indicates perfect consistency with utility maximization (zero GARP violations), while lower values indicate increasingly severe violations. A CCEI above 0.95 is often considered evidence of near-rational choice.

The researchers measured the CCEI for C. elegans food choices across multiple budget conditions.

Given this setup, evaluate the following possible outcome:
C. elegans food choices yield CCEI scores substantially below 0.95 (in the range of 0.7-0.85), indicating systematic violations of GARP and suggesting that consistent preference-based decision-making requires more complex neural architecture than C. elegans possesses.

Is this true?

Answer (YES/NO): NO